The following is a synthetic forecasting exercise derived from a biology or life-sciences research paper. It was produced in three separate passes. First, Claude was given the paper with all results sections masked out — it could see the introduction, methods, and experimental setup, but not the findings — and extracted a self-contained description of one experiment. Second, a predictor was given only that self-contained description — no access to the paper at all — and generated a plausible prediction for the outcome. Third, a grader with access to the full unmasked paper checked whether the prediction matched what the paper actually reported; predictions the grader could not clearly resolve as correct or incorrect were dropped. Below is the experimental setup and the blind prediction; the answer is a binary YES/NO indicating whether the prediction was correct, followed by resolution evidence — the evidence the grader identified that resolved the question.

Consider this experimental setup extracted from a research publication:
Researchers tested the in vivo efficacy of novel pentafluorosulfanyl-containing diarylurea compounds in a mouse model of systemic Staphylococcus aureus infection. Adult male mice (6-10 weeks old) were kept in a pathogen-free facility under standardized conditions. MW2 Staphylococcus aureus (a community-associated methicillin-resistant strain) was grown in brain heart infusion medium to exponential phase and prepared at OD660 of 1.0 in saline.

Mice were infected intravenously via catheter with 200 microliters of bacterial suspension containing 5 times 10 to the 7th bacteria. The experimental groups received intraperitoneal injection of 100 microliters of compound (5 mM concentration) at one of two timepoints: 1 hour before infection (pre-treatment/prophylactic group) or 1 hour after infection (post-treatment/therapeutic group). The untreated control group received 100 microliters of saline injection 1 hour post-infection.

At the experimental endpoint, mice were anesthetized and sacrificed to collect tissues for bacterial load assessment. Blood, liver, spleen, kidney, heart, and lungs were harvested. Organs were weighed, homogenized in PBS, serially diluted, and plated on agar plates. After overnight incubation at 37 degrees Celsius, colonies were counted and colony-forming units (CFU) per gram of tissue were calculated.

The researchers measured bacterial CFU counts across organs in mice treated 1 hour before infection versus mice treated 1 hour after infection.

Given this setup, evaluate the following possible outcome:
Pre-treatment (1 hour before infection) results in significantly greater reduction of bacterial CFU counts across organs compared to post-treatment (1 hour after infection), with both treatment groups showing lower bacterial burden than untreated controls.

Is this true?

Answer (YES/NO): NO